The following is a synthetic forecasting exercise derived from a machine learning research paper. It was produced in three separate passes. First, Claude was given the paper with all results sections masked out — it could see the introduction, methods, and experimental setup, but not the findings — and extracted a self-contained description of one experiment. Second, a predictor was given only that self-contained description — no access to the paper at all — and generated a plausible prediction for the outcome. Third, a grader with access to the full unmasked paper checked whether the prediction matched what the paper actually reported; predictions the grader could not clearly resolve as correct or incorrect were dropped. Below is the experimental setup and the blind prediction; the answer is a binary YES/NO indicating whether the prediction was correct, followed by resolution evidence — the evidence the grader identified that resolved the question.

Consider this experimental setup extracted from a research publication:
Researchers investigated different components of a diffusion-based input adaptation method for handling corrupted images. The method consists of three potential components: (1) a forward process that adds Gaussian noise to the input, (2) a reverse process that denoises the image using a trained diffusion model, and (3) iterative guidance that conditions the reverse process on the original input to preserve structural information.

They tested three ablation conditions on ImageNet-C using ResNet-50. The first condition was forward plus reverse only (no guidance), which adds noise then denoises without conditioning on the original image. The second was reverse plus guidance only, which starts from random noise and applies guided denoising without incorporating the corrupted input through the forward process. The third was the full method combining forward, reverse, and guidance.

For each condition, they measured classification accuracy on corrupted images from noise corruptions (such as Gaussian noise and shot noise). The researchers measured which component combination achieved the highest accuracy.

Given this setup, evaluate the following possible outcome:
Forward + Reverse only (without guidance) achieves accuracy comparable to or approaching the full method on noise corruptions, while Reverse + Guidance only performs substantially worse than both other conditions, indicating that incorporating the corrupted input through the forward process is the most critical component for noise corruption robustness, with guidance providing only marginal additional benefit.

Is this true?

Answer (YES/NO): NO